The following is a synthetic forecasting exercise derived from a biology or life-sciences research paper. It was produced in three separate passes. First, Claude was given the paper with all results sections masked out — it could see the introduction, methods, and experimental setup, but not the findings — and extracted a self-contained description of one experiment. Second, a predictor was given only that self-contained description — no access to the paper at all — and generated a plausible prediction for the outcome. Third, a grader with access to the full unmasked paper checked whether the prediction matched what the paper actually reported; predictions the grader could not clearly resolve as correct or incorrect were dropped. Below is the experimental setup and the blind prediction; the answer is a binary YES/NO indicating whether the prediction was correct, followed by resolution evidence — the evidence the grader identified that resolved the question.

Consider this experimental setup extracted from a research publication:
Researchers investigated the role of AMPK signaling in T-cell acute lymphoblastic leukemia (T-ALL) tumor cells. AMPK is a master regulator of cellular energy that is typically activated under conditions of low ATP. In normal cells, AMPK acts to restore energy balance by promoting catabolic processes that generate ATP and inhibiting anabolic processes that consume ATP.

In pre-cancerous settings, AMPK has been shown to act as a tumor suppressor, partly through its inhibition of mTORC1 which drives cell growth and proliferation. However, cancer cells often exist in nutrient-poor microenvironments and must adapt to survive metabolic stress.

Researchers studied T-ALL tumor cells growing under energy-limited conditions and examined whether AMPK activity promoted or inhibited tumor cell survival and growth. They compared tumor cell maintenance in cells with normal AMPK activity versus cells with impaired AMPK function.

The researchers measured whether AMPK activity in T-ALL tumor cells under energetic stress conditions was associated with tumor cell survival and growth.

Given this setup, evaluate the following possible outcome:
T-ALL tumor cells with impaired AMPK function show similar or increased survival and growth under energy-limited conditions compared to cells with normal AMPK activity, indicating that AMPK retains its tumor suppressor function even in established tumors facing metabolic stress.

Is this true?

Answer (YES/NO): NO